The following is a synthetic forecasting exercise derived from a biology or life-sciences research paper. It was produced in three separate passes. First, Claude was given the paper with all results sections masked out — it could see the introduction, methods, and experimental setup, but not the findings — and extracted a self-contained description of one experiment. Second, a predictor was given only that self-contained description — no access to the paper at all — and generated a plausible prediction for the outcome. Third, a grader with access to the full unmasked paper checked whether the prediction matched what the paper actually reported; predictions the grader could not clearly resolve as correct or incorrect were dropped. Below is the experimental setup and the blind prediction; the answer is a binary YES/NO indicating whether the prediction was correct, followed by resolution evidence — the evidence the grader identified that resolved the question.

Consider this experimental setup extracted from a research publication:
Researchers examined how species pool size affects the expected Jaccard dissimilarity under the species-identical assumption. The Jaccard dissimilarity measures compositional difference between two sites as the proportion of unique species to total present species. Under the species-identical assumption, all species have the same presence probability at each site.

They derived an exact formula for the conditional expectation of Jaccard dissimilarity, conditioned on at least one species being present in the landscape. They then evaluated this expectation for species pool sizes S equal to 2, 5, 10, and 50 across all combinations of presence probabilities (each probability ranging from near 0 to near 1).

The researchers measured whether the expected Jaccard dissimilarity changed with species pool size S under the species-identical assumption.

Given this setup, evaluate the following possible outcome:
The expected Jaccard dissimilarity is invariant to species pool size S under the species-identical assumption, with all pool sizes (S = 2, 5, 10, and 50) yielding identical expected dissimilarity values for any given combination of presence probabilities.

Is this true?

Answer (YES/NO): YES